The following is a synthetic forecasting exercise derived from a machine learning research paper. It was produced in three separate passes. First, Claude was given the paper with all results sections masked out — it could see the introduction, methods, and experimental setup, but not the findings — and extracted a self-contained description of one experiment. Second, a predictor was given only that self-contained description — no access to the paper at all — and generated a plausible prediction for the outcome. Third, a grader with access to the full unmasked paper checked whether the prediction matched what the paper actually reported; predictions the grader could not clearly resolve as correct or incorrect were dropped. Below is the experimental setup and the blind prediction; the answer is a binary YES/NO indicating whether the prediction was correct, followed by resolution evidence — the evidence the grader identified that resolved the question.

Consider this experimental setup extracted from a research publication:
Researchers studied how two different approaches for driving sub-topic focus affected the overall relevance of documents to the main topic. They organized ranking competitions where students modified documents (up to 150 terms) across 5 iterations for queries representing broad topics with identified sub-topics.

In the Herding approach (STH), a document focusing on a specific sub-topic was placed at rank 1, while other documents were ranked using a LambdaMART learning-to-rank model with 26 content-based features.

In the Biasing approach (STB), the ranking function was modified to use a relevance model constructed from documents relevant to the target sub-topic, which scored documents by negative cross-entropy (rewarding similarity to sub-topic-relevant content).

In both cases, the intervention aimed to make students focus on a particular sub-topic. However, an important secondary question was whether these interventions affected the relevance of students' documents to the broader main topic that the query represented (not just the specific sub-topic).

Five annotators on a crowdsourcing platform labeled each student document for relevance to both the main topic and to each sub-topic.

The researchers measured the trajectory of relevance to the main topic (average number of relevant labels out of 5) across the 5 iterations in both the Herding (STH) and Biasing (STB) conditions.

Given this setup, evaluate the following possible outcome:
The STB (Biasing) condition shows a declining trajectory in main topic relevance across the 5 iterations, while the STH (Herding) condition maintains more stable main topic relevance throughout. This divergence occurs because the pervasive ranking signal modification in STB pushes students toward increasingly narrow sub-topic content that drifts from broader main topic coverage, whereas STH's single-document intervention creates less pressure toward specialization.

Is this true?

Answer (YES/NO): NO